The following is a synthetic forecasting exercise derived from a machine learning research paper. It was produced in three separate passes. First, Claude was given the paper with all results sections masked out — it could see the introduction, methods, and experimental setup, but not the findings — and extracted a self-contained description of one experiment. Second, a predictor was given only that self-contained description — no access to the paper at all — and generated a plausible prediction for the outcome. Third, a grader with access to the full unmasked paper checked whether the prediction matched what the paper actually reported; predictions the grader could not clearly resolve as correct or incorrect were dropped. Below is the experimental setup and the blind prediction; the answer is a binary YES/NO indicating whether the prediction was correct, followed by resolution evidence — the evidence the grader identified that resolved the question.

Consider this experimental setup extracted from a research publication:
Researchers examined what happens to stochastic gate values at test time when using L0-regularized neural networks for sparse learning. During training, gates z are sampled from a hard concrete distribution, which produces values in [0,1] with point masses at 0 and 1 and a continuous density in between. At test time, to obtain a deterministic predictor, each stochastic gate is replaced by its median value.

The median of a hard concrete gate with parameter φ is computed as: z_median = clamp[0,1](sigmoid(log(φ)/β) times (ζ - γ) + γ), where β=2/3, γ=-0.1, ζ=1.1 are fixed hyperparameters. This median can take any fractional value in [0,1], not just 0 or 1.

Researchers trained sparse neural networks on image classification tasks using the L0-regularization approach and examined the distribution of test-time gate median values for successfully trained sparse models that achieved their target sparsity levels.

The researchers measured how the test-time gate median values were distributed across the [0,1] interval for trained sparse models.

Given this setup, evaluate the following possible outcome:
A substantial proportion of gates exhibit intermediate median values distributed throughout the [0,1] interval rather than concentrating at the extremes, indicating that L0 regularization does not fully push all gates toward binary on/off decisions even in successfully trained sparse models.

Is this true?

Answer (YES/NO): NO